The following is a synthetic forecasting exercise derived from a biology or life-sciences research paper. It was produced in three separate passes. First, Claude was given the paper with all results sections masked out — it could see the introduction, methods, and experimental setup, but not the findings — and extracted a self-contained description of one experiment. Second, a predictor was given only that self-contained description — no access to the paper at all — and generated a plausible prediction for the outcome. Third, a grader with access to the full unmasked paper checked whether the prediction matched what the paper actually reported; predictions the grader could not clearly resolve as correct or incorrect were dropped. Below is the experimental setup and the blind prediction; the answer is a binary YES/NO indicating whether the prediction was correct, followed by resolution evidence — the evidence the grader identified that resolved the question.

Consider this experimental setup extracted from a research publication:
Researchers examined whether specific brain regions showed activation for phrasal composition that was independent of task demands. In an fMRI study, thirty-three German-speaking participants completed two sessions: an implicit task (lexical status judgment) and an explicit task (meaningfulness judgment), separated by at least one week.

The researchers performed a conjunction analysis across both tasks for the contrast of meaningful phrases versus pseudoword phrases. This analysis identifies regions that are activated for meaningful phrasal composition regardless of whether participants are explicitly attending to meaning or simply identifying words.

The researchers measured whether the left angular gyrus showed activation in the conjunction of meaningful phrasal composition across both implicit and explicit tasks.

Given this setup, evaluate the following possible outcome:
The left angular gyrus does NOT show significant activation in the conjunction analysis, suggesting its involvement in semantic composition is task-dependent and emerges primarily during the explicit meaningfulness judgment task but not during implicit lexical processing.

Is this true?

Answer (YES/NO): NO